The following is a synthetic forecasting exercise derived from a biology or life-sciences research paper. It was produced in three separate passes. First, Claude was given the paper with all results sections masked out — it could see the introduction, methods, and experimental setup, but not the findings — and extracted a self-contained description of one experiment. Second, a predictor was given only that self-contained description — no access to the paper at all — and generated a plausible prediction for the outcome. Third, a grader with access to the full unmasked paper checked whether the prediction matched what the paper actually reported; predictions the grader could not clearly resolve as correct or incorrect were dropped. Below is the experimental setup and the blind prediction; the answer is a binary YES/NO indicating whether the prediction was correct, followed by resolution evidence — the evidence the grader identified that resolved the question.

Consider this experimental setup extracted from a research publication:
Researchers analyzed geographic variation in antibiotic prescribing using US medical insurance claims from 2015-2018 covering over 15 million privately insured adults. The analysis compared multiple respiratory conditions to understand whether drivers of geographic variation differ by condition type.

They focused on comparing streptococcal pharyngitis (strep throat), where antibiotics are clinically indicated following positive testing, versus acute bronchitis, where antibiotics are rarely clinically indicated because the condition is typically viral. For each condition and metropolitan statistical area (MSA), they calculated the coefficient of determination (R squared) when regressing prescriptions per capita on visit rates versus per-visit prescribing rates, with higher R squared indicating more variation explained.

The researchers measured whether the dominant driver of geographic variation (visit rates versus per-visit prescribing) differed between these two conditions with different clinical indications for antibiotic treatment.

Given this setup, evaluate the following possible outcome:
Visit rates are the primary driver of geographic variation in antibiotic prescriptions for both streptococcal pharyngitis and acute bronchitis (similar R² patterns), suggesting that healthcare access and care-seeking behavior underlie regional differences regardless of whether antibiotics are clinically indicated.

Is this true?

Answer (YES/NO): YES